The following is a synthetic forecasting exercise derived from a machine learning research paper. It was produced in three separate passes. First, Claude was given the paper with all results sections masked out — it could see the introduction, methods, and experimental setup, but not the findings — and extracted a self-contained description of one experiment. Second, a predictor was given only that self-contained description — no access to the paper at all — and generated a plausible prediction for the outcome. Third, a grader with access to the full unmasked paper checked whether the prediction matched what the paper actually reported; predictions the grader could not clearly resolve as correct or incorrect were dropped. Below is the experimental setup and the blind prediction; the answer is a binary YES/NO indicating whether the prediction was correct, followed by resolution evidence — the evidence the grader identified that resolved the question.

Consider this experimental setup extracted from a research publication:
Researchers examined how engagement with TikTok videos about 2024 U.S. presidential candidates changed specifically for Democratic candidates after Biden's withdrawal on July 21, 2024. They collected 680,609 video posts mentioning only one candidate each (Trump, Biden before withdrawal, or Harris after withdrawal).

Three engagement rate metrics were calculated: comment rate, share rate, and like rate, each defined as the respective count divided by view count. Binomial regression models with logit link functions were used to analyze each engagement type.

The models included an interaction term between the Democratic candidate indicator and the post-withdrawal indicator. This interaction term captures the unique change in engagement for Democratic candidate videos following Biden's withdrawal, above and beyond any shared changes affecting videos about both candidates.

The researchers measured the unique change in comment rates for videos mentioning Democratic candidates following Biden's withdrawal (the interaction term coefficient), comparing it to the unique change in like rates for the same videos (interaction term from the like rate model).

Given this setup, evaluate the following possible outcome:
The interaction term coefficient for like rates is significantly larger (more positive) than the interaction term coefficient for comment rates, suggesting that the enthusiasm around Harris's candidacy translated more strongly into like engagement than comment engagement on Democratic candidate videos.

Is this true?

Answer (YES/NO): NO